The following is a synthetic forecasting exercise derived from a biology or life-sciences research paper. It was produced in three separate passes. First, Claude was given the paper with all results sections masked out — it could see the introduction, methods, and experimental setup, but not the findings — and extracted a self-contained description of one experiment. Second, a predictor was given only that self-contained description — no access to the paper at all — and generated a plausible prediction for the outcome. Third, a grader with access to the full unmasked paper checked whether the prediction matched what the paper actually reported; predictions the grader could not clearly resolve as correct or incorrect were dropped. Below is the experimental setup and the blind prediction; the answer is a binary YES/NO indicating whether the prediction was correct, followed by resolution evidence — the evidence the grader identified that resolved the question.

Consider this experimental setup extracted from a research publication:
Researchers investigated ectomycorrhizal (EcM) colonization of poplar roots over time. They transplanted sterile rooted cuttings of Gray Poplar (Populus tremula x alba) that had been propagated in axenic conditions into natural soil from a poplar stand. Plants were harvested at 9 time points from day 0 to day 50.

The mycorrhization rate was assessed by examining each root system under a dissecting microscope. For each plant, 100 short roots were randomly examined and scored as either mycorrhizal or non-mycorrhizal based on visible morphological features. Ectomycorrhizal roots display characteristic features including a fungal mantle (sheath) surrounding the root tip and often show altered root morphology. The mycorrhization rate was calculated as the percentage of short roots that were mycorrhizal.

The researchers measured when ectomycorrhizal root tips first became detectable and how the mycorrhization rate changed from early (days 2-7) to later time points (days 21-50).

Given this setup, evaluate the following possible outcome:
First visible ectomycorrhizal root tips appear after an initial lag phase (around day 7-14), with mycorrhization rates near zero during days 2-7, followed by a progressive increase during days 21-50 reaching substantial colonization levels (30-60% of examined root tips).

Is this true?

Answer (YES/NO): NO